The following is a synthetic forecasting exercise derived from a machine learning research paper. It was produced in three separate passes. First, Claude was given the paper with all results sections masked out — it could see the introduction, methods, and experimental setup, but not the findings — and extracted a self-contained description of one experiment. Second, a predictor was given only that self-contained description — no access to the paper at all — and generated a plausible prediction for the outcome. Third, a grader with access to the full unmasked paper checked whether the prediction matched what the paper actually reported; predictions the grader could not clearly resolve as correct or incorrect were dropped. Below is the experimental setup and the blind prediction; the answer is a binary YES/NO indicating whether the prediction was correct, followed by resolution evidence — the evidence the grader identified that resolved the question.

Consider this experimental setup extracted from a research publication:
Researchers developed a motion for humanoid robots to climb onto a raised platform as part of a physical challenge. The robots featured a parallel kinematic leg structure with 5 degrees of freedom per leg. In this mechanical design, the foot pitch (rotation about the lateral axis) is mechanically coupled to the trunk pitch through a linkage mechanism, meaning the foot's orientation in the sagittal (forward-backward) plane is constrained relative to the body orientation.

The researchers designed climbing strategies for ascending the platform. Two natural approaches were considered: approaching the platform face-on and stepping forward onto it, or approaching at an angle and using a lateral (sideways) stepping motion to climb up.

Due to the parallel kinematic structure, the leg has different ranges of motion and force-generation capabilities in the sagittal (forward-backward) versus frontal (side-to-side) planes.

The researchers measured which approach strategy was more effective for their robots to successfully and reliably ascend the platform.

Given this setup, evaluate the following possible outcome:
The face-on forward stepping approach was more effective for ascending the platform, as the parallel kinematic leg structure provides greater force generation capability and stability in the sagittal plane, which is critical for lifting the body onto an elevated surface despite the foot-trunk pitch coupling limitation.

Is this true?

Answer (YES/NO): NO